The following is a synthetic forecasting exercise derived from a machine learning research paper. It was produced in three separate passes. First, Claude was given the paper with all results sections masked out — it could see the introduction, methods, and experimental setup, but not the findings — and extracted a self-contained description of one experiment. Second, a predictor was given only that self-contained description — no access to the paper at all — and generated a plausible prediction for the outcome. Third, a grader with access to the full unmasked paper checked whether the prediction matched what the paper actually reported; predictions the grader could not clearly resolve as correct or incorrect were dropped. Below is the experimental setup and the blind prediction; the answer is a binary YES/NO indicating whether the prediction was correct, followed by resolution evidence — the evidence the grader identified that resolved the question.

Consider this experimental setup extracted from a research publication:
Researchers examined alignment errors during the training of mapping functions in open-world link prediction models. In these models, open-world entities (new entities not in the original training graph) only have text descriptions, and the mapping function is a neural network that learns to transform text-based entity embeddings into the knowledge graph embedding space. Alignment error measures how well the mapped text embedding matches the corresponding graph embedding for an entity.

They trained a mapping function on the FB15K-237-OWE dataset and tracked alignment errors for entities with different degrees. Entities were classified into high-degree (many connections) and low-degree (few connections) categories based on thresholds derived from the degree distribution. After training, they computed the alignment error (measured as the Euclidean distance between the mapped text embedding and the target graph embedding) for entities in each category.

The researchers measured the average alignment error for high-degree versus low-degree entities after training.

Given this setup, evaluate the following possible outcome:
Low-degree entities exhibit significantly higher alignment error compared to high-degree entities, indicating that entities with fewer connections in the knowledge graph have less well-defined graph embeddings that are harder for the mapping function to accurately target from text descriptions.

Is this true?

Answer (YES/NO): YES